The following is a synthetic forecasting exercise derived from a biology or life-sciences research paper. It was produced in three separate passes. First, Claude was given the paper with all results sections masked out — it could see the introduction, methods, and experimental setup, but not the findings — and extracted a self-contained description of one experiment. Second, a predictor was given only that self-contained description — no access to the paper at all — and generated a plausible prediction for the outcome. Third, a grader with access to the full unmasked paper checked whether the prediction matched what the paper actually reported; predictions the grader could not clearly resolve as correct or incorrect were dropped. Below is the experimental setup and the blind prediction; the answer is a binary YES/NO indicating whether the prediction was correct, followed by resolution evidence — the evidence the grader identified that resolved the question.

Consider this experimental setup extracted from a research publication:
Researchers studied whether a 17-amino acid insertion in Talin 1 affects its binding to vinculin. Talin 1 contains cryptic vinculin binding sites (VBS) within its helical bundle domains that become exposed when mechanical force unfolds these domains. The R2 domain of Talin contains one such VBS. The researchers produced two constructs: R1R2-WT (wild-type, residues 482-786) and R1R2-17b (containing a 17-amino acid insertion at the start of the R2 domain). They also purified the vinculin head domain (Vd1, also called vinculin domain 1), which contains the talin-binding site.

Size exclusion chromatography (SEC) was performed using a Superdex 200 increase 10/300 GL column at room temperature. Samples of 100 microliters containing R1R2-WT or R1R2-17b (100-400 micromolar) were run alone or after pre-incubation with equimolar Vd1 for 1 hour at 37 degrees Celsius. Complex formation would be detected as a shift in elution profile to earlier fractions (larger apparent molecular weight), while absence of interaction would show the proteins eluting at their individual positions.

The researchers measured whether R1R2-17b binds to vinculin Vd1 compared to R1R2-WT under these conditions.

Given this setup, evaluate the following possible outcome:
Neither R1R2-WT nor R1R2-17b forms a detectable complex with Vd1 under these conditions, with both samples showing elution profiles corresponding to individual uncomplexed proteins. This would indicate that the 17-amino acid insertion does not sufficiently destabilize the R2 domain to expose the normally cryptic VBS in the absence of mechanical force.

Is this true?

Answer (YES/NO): NO